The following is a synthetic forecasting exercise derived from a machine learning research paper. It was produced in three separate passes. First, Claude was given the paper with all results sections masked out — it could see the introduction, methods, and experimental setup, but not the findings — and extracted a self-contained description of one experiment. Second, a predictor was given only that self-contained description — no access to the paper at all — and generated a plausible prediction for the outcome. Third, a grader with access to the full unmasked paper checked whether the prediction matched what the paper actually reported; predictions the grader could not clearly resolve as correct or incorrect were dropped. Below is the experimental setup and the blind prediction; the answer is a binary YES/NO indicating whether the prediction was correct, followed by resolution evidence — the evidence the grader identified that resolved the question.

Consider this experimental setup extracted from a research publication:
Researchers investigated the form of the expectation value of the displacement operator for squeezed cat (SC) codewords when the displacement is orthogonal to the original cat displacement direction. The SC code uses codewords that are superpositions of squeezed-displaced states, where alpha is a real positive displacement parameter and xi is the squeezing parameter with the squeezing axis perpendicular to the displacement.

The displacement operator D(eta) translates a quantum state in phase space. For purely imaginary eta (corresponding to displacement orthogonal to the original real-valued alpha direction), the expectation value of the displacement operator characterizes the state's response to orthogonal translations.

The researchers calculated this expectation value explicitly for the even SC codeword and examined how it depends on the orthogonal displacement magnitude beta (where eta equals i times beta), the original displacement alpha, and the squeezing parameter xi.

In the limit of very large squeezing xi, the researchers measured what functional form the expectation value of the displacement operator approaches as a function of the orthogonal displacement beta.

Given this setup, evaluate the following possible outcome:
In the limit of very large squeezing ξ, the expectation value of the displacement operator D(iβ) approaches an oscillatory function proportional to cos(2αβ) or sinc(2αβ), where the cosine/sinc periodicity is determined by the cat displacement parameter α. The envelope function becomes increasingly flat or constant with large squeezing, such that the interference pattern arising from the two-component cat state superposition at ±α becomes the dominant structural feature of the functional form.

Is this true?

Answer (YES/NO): NO